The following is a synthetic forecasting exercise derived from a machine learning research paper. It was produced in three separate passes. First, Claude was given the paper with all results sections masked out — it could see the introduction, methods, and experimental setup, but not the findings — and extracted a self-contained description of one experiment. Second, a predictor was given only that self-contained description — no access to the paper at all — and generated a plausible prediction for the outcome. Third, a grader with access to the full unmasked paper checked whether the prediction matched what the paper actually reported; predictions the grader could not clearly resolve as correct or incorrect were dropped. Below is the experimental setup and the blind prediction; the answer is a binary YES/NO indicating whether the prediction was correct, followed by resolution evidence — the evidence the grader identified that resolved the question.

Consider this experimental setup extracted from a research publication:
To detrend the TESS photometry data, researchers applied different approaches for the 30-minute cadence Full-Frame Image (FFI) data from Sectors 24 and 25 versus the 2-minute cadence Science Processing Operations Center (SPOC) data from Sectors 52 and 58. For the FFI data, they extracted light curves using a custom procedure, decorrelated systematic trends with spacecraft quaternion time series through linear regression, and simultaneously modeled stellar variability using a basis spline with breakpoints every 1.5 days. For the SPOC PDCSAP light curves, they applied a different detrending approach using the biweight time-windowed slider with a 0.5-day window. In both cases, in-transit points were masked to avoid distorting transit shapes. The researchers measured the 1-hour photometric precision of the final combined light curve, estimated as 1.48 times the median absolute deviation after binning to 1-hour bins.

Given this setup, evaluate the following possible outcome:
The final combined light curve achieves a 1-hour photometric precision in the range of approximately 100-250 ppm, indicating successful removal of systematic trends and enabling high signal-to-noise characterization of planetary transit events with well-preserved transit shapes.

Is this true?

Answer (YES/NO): NO